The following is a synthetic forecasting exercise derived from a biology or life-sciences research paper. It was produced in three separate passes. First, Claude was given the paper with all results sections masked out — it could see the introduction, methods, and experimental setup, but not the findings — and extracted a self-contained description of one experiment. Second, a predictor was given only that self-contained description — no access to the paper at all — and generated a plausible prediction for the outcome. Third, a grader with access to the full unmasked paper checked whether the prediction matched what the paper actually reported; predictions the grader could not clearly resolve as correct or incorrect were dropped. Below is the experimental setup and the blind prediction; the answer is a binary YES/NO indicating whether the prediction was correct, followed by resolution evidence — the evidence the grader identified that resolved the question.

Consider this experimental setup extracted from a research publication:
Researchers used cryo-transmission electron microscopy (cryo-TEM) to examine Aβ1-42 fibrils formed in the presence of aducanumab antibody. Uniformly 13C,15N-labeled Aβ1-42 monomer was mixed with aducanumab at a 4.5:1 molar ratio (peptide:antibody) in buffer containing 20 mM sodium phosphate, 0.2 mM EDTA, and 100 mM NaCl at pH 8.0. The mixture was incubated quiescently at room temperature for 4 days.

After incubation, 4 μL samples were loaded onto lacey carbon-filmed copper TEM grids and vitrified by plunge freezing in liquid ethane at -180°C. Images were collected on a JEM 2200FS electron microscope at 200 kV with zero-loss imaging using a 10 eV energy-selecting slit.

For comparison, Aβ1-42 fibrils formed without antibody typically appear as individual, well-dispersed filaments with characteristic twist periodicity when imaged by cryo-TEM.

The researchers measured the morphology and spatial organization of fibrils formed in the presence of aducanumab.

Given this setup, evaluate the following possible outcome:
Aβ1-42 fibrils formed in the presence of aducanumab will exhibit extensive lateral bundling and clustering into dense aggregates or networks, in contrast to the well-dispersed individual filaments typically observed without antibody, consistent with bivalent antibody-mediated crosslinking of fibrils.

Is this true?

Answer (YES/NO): YES